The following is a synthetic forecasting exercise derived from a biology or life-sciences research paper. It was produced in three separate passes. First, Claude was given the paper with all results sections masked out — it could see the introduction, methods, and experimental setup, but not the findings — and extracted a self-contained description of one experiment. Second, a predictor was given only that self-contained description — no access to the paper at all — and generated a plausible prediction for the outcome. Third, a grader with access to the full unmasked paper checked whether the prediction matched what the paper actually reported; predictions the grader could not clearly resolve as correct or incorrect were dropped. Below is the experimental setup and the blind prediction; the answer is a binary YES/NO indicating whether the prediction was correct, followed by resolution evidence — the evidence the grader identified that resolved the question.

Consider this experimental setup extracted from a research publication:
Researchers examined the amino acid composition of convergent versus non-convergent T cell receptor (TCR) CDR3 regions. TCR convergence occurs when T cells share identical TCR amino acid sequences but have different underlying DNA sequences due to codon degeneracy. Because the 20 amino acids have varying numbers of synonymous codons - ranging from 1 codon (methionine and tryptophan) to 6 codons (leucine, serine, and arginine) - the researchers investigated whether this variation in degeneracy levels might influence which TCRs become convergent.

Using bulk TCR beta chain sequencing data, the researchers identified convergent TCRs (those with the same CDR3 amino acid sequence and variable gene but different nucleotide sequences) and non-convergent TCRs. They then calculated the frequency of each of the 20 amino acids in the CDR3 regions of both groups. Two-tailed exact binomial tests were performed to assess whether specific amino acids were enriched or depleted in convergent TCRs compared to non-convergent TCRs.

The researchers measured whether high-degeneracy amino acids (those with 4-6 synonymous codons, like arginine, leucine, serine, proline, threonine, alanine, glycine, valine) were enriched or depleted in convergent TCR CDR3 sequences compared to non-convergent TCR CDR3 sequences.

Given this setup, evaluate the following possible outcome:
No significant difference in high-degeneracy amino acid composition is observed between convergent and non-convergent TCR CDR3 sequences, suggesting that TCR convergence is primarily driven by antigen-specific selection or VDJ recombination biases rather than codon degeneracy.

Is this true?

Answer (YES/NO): NO